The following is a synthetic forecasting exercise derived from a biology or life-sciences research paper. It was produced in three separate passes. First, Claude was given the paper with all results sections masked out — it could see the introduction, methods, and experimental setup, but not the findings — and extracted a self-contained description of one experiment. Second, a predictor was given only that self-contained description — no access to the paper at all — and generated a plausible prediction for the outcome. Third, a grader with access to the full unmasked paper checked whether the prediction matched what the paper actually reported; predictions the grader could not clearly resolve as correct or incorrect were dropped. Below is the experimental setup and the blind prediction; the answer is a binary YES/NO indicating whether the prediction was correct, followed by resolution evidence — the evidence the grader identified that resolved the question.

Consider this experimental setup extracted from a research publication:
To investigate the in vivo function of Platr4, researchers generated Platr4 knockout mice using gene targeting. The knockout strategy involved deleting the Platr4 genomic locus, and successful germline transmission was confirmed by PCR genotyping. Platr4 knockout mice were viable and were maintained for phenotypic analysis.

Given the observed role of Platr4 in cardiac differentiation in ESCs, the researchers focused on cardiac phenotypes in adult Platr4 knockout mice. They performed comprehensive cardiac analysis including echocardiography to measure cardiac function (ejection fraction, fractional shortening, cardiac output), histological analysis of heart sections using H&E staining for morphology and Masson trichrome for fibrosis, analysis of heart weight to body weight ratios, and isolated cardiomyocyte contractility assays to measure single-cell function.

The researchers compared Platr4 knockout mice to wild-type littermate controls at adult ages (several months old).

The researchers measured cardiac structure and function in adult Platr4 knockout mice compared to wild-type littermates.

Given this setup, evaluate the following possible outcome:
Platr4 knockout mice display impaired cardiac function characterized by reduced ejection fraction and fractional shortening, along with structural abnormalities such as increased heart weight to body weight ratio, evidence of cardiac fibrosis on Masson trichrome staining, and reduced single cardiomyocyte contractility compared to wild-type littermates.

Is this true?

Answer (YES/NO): NO